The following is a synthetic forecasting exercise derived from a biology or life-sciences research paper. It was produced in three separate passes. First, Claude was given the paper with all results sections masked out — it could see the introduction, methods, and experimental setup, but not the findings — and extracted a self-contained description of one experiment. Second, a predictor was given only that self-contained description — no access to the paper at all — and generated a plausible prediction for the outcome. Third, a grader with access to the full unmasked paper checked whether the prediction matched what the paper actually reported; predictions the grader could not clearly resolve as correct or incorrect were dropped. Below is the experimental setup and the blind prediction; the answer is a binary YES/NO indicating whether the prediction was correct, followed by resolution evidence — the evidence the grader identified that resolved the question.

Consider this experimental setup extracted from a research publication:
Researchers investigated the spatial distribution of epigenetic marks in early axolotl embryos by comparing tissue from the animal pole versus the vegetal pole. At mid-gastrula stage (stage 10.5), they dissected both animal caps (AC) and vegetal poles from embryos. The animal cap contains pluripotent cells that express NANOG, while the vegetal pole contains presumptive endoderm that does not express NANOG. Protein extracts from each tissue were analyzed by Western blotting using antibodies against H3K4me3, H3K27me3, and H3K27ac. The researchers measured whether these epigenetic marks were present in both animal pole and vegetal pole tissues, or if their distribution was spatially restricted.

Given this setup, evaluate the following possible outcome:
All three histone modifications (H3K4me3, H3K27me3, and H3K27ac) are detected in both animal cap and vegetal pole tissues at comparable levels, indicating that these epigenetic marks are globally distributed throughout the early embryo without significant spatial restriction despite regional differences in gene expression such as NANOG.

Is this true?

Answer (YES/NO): NO